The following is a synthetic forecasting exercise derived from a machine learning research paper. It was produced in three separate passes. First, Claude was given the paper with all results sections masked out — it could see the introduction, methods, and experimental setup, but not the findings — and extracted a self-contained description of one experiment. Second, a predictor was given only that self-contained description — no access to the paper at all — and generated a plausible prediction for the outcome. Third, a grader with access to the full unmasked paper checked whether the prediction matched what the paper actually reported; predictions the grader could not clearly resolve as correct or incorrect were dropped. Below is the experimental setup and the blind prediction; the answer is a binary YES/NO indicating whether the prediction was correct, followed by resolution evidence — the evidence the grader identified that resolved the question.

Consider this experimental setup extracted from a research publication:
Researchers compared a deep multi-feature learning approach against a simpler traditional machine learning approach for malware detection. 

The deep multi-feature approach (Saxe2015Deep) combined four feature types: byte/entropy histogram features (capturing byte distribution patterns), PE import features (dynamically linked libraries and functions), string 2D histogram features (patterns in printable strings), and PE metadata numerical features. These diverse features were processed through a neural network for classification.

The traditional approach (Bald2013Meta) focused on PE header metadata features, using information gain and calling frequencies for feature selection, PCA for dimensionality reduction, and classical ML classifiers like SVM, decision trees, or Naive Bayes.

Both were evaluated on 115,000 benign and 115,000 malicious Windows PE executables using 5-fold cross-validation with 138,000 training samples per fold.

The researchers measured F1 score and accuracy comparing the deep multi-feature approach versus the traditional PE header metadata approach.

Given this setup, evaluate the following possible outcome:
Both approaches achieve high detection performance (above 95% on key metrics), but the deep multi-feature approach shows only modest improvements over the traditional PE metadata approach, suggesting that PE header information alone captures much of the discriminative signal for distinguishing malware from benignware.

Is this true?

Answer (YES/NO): NO